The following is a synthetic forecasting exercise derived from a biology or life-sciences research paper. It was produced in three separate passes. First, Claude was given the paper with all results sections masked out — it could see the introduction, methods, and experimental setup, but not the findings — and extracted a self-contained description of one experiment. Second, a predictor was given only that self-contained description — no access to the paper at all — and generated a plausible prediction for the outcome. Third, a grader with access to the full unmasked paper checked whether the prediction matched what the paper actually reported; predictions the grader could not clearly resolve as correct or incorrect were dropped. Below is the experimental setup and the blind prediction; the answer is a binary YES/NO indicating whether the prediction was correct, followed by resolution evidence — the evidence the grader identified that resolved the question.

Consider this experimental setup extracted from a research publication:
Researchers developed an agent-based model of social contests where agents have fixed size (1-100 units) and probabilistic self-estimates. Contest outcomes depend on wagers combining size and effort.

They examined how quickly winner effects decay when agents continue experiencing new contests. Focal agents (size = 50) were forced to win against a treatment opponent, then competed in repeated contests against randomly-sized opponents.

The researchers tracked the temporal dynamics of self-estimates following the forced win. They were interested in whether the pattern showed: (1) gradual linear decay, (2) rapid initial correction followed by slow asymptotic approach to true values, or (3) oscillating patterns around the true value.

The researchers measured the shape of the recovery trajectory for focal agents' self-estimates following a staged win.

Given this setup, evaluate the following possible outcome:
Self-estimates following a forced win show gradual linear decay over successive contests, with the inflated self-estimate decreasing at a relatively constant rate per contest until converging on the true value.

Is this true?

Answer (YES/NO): NO